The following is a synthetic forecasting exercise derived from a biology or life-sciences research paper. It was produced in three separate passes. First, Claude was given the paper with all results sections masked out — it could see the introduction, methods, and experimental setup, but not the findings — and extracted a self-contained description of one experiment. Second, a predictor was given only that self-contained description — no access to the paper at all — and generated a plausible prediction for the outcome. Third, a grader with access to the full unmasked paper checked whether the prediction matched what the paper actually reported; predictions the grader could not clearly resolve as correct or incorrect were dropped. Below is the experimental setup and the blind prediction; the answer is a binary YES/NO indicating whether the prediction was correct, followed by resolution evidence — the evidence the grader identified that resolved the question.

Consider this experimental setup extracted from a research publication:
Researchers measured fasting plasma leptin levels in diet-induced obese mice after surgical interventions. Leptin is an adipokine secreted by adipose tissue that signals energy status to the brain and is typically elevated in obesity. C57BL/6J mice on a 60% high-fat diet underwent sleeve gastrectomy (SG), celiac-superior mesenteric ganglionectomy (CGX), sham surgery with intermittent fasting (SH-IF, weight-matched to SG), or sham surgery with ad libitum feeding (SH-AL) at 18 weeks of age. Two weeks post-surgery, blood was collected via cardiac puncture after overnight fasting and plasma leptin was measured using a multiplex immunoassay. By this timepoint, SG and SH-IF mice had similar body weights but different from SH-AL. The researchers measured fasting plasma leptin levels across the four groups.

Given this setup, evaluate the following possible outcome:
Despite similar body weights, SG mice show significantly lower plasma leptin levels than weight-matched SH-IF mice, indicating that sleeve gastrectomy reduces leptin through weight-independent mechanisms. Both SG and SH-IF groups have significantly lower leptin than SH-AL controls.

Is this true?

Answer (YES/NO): NO